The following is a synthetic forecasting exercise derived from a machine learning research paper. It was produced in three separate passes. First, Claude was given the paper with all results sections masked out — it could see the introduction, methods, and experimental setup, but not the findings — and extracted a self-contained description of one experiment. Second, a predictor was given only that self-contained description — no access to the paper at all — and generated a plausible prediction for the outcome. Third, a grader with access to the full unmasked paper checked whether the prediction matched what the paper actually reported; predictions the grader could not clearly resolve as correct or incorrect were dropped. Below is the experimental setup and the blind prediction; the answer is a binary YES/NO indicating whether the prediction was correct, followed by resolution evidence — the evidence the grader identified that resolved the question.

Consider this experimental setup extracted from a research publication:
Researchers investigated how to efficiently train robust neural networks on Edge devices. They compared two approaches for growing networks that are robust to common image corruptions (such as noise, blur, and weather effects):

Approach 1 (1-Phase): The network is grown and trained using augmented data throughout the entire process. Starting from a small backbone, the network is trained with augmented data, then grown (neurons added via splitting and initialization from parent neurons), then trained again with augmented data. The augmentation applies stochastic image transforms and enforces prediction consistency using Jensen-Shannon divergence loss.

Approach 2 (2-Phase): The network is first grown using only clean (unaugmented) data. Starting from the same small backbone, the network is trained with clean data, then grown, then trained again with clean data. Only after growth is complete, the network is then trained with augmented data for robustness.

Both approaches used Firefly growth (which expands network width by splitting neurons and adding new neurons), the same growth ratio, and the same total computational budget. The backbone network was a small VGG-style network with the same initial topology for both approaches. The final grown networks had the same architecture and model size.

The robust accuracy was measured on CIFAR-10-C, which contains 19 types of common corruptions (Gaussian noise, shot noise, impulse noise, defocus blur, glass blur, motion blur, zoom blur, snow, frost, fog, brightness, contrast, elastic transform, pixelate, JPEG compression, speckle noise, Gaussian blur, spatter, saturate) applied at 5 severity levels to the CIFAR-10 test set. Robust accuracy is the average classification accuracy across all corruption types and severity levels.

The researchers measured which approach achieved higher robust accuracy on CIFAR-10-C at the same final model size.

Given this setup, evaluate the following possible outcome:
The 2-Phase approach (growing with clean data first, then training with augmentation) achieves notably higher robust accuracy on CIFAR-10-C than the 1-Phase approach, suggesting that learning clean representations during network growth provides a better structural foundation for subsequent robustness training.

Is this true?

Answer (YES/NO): YES